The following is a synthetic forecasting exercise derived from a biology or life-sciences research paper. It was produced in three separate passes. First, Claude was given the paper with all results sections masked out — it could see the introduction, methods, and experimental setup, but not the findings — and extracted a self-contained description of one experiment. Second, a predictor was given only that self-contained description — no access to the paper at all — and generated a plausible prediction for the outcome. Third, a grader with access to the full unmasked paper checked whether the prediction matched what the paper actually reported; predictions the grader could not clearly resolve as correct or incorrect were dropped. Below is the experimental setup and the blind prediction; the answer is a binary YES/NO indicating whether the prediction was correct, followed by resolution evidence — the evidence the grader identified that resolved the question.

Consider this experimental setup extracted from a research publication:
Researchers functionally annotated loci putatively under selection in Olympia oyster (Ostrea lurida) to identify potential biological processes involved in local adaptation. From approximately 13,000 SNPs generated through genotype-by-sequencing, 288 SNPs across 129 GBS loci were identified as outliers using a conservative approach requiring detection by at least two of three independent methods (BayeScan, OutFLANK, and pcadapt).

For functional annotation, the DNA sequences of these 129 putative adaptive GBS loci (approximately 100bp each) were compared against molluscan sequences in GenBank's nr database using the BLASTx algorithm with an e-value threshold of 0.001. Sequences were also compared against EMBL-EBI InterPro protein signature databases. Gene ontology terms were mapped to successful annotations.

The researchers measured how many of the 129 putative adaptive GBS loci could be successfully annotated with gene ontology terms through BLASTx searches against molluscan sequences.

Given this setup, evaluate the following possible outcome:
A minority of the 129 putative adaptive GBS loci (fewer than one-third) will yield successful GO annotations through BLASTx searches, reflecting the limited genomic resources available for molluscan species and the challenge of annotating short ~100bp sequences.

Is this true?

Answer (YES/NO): YES